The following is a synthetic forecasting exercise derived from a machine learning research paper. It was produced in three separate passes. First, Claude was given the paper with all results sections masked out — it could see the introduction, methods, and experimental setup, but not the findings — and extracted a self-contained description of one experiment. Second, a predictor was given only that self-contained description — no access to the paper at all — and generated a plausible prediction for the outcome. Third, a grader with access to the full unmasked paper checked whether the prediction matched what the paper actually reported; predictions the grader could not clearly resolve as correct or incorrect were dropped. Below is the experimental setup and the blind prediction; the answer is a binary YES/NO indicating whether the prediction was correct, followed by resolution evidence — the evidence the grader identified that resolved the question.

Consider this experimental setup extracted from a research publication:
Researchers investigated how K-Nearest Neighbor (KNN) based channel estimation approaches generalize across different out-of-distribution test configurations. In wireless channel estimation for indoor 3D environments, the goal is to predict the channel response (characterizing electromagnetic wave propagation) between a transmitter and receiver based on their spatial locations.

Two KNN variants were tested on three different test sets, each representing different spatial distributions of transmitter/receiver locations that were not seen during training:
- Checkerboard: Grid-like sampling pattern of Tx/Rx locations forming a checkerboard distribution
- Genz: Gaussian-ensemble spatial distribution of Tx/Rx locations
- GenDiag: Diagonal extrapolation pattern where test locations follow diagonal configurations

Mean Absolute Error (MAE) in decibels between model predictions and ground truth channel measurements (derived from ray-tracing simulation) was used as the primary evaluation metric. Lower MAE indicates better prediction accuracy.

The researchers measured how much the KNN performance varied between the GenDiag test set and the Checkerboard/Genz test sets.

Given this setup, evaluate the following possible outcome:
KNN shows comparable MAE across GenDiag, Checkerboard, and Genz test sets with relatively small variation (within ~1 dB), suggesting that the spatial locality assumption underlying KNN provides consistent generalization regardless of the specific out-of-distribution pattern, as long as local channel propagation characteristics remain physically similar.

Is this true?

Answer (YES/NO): NO